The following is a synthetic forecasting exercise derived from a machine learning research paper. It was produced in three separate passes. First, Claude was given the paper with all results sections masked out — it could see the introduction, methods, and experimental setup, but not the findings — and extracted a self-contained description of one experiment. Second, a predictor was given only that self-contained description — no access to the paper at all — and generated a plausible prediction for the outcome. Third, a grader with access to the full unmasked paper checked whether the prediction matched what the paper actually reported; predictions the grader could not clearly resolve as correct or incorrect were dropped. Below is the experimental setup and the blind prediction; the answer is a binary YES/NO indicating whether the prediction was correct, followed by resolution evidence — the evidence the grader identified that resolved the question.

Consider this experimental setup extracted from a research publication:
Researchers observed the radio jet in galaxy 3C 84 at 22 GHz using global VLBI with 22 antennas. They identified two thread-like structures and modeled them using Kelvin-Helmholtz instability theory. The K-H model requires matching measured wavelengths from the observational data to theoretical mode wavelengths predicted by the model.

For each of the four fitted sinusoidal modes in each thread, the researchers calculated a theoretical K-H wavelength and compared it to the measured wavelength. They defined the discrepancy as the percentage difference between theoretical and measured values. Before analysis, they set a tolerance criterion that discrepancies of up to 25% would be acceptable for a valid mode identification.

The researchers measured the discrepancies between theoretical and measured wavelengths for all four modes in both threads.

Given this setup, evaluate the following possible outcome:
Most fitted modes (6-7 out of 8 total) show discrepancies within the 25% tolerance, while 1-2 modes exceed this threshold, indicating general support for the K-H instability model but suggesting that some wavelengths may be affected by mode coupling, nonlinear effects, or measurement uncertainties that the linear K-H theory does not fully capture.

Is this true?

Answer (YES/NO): NO